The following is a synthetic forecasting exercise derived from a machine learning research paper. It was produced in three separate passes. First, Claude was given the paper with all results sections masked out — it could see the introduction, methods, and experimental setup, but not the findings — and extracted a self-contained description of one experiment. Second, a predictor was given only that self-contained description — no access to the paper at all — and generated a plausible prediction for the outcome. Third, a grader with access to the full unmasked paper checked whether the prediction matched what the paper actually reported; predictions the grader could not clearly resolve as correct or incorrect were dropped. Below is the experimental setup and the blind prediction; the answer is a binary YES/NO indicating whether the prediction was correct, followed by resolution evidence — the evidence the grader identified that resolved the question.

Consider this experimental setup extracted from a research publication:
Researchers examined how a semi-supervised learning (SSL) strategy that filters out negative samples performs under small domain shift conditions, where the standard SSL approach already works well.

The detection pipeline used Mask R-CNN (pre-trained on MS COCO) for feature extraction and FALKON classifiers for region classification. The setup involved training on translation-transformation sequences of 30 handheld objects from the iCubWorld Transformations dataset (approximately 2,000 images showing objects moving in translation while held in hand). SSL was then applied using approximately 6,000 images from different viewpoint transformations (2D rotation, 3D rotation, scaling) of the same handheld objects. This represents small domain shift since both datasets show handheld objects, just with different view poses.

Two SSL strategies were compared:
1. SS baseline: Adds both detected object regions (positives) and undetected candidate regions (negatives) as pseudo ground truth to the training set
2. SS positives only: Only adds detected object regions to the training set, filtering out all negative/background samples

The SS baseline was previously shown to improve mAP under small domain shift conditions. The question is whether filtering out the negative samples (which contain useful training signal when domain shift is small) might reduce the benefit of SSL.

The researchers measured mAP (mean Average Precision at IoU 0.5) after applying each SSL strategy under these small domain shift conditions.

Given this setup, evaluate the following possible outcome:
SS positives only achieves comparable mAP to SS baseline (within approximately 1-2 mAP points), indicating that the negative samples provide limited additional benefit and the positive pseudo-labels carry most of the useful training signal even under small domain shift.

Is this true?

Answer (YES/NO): YES